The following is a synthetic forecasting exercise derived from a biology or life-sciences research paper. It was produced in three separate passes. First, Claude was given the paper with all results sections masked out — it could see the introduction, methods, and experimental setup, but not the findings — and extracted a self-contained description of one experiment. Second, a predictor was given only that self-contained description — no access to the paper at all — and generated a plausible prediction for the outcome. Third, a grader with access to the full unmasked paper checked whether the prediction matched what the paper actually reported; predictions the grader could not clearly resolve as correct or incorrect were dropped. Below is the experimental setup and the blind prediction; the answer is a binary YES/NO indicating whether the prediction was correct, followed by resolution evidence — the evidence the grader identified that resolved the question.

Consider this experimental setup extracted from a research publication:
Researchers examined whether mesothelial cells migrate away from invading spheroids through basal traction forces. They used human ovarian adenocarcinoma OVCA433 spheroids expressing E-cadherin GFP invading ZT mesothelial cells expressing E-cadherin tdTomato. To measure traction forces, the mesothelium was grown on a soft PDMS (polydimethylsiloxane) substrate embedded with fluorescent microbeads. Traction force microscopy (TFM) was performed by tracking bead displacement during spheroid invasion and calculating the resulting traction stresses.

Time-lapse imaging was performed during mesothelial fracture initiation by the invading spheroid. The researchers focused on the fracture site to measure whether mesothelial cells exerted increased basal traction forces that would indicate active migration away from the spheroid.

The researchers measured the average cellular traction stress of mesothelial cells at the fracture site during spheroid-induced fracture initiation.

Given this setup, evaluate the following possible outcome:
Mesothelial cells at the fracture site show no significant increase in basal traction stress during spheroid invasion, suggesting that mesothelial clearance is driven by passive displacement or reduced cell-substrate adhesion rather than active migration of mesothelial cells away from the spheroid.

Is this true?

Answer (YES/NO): YES